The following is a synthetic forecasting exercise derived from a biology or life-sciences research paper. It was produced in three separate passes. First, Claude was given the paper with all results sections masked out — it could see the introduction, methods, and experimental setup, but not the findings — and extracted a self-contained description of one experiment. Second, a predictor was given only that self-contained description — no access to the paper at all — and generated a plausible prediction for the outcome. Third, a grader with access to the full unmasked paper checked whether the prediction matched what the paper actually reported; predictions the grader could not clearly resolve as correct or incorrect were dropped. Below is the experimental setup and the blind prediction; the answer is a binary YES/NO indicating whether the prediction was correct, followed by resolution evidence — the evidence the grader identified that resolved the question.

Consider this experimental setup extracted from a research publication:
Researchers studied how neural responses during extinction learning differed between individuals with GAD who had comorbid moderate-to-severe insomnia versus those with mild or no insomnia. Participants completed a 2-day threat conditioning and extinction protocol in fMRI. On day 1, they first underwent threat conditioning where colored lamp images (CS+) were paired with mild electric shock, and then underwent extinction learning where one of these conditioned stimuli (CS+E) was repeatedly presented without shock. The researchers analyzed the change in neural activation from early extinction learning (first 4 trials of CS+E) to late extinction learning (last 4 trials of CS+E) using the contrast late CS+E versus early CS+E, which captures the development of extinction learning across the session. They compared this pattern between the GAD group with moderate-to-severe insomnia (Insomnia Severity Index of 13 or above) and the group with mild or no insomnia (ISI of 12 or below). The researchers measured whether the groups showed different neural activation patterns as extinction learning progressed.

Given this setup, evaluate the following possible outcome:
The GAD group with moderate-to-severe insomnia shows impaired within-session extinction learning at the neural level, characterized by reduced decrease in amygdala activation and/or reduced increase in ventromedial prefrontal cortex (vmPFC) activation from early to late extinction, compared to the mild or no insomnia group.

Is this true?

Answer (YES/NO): NO